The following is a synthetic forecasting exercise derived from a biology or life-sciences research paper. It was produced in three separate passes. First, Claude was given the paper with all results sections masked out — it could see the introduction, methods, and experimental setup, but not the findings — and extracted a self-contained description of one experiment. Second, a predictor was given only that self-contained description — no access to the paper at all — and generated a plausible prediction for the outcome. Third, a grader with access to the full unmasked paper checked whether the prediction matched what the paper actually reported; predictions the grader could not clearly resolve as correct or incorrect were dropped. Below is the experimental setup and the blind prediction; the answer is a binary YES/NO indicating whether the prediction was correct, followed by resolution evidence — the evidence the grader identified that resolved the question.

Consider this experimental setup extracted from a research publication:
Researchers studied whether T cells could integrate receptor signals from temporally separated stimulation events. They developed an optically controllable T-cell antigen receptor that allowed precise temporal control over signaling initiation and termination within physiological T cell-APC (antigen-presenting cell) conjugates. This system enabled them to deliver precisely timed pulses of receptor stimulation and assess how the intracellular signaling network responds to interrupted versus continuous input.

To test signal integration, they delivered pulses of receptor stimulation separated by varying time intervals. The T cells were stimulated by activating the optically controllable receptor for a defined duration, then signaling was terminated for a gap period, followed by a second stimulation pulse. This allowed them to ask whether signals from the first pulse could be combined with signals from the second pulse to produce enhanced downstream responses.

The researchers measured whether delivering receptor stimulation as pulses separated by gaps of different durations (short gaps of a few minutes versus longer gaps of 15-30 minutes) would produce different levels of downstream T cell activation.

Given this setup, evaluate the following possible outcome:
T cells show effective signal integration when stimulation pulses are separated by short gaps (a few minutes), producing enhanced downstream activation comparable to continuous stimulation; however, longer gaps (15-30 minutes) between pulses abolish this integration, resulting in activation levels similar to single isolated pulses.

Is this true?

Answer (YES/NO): NO